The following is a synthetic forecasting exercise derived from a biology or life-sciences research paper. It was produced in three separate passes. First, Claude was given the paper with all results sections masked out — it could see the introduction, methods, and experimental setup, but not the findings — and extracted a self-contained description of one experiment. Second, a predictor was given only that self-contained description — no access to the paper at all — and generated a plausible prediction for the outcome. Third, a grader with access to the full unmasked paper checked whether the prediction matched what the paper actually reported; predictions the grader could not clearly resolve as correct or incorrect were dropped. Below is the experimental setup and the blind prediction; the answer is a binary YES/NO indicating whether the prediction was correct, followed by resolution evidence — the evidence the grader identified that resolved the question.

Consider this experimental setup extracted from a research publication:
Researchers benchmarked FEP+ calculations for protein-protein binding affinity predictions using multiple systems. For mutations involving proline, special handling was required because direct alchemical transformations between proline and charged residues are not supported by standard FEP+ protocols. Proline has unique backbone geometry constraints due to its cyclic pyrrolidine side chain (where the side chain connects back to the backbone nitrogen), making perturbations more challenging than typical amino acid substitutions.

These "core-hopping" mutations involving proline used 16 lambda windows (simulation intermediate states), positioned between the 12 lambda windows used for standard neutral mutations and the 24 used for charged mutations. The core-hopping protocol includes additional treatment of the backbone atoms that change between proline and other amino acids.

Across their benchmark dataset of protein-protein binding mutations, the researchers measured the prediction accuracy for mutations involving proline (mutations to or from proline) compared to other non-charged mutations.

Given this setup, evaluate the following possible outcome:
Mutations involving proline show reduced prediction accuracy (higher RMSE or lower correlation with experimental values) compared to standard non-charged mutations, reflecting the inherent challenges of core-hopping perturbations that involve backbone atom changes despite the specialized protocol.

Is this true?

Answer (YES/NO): YES